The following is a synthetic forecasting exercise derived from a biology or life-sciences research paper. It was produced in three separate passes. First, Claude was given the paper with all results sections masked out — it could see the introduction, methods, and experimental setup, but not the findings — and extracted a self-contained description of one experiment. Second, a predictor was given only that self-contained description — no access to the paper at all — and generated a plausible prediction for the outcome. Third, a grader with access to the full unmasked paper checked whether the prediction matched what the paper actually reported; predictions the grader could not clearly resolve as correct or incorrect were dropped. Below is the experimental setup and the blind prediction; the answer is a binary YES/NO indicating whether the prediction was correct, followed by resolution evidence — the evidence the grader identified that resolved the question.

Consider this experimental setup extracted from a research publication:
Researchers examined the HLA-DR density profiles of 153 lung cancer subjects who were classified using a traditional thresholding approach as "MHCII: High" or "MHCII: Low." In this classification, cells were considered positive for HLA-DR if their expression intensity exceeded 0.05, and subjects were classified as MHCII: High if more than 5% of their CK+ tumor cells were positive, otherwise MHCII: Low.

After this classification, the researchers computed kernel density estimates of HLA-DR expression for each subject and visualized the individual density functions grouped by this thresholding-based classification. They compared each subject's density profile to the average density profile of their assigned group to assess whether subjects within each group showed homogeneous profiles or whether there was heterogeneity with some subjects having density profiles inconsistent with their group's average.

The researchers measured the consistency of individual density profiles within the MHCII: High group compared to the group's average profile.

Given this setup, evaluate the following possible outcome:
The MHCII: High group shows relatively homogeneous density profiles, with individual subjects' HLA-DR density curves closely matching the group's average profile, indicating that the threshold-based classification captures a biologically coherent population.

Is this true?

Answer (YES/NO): NO